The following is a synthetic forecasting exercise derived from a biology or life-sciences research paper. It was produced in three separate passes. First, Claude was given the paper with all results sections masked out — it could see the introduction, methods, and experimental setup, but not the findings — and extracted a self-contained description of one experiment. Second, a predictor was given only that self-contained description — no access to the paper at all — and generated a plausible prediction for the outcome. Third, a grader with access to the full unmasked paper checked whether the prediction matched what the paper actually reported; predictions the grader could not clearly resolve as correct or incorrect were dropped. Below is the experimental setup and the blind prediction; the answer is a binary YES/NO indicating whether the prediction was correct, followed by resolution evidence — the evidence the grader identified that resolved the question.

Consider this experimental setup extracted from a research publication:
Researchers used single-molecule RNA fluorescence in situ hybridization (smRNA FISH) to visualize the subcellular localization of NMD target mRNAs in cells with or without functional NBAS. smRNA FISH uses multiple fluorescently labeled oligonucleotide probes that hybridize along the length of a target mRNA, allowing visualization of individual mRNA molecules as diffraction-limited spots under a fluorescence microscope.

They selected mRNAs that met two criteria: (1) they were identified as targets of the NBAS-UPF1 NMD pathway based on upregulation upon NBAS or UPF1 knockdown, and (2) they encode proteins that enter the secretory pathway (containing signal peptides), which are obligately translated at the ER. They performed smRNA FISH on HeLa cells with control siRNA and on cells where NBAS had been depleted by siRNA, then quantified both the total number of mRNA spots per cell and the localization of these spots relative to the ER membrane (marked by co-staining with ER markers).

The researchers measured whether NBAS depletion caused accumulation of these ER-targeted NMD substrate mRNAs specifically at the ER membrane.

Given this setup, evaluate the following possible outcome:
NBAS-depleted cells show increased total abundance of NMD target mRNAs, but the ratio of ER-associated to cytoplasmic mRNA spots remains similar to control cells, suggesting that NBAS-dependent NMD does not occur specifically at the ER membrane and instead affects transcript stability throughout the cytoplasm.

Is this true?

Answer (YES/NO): NO